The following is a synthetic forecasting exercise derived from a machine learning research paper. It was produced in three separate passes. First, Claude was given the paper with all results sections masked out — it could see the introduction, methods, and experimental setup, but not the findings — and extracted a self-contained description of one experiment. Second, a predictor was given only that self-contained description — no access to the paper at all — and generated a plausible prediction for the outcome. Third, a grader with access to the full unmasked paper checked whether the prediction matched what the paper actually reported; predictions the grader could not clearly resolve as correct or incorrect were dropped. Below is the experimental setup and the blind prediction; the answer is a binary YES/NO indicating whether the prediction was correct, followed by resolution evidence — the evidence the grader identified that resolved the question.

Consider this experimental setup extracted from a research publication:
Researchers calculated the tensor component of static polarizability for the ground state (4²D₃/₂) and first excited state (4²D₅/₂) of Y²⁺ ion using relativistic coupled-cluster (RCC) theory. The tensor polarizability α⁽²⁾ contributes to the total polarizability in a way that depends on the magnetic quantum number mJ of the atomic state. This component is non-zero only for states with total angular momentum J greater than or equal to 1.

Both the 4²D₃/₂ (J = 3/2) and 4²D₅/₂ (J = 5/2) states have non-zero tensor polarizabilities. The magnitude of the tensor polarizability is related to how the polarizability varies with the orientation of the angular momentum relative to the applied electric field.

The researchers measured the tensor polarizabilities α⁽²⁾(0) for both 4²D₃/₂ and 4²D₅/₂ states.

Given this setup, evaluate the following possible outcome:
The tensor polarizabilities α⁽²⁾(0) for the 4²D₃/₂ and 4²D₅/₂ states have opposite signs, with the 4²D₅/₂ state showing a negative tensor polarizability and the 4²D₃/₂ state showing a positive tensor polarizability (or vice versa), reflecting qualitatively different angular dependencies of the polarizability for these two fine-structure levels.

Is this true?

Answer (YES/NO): NO